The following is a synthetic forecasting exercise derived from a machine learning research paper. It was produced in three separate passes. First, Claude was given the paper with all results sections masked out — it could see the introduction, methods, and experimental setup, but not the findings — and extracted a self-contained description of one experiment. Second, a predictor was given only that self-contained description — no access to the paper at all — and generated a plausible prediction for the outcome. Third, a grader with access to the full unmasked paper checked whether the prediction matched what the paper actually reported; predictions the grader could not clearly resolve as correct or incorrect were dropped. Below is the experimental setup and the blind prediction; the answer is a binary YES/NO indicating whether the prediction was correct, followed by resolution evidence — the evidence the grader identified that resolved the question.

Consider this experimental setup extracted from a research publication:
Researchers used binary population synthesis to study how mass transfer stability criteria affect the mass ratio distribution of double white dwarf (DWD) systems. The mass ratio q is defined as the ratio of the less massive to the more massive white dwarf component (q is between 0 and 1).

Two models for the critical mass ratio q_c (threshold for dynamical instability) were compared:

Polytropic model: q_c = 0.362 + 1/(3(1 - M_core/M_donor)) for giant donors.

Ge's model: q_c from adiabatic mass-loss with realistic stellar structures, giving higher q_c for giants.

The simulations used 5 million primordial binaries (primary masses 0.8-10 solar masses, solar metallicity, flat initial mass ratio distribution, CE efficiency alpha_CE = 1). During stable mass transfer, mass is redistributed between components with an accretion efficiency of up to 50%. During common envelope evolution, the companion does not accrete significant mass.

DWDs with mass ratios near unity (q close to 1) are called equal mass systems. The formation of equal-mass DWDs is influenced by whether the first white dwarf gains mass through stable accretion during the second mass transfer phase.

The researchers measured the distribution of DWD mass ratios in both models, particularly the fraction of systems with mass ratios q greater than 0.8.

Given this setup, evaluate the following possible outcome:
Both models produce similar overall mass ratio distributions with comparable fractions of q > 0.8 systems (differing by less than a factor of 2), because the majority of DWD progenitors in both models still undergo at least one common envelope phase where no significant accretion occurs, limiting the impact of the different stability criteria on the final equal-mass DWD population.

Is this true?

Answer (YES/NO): NO